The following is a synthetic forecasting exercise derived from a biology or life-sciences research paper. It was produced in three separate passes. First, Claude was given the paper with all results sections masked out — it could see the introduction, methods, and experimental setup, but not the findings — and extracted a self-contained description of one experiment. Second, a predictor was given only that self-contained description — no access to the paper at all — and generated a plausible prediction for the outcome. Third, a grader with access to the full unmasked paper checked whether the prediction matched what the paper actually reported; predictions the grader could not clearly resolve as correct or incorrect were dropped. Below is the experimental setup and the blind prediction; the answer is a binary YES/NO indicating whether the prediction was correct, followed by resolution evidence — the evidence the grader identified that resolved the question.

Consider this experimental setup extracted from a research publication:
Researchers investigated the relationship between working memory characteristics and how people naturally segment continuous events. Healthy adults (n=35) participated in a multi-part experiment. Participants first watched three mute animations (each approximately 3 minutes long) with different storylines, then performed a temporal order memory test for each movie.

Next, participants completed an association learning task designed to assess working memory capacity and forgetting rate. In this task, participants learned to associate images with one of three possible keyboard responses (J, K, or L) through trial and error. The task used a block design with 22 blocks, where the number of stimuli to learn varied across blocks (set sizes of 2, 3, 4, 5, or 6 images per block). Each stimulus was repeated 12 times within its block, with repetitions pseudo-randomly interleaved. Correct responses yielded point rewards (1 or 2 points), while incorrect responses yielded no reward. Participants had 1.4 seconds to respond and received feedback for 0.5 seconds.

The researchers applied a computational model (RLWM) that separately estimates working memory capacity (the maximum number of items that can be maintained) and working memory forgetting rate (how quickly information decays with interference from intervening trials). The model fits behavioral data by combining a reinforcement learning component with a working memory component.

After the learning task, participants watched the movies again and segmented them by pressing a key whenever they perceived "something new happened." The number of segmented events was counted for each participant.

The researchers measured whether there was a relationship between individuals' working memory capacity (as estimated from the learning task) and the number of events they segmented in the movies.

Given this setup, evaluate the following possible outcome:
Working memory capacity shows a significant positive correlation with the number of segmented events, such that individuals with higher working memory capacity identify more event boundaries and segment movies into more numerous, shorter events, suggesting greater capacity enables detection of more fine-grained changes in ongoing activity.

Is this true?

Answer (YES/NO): NO